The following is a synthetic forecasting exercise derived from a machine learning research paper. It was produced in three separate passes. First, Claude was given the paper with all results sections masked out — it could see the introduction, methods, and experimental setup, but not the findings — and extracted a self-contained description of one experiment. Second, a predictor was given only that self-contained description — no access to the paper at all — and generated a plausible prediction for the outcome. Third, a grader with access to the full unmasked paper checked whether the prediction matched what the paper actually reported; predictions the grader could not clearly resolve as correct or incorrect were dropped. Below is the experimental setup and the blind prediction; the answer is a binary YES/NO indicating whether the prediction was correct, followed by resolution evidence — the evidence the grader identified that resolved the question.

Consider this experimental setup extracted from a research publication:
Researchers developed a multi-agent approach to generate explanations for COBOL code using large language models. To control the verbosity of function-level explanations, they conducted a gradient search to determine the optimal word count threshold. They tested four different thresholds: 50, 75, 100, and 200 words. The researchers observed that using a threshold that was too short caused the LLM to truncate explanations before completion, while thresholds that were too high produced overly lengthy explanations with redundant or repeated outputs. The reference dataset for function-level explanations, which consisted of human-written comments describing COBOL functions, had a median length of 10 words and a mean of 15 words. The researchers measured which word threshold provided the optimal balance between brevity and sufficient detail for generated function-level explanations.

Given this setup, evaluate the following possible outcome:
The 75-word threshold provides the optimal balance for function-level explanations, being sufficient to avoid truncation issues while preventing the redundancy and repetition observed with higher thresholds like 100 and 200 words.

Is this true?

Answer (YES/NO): YES